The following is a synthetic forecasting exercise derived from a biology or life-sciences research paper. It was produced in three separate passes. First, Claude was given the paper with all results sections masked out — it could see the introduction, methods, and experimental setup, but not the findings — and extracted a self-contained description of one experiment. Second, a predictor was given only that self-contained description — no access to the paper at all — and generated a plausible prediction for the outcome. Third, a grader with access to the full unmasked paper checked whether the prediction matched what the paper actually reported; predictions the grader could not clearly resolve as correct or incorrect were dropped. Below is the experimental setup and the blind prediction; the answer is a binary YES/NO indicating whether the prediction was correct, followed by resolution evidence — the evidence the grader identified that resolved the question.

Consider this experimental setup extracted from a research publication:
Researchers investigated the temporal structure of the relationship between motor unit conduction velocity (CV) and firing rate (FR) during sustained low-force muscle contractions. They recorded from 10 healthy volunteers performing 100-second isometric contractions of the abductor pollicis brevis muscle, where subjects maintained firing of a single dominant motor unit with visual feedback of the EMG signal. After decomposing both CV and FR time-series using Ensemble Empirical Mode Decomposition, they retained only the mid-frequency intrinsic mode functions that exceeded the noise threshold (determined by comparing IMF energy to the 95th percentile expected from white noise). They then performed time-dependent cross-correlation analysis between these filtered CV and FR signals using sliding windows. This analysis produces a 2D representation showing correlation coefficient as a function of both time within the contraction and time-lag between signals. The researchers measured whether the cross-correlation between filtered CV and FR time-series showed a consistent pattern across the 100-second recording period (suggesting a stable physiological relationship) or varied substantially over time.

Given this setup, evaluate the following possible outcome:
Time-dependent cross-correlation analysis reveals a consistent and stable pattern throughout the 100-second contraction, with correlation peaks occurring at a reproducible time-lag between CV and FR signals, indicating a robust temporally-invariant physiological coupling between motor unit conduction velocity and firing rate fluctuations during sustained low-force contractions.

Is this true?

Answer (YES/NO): YES